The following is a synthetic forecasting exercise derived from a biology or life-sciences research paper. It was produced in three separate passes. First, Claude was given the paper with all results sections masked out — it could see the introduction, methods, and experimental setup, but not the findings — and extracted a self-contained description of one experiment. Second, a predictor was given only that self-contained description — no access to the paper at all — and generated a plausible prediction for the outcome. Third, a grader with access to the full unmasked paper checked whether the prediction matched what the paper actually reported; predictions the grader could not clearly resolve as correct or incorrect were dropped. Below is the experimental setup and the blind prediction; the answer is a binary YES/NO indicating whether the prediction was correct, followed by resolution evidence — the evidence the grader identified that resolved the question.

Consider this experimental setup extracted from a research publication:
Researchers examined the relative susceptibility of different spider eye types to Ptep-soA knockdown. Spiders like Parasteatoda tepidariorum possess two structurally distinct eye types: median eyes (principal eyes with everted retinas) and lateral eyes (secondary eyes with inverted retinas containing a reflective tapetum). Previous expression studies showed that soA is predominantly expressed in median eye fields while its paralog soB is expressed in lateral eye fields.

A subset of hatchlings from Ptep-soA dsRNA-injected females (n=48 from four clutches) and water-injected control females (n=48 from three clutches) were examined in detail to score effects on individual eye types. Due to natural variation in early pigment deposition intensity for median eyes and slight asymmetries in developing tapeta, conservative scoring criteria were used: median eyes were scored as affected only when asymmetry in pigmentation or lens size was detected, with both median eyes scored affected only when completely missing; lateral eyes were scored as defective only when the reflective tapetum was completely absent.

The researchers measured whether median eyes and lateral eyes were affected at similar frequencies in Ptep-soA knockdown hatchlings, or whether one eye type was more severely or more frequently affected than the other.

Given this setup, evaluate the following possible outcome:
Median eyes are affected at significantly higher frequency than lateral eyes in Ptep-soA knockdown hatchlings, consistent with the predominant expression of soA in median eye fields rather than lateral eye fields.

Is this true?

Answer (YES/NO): YES